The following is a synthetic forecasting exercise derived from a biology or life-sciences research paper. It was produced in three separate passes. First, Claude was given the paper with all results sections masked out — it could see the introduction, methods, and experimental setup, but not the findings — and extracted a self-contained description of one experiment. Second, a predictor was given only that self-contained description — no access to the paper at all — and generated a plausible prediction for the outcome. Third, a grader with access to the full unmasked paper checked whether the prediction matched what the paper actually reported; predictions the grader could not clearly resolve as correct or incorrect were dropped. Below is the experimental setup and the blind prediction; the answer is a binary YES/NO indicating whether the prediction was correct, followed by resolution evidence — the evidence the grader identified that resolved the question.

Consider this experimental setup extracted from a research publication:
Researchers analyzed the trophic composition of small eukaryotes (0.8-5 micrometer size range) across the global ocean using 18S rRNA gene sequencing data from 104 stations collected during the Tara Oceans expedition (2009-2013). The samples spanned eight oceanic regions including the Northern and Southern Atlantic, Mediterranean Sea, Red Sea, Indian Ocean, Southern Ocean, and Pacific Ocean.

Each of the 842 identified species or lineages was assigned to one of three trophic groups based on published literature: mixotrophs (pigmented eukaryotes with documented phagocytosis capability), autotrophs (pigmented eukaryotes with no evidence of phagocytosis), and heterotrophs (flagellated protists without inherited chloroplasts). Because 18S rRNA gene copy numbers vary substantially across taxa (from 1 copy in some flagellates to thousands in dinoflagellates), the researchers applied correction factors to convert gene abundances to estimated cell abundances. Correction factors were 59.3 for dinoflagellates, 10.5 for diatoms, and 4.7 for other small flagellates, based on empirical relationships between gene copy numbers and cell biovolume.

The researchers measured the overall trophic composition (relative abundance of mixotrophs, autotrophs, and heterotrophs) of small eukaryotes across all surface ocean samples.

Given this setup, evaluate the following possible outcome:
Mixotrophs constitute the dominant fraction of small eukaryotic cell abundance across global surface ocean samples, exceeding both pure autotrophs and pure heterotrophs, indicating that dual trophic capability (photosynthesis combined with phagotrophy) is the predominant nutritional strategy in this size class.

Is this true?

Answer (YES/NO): NO